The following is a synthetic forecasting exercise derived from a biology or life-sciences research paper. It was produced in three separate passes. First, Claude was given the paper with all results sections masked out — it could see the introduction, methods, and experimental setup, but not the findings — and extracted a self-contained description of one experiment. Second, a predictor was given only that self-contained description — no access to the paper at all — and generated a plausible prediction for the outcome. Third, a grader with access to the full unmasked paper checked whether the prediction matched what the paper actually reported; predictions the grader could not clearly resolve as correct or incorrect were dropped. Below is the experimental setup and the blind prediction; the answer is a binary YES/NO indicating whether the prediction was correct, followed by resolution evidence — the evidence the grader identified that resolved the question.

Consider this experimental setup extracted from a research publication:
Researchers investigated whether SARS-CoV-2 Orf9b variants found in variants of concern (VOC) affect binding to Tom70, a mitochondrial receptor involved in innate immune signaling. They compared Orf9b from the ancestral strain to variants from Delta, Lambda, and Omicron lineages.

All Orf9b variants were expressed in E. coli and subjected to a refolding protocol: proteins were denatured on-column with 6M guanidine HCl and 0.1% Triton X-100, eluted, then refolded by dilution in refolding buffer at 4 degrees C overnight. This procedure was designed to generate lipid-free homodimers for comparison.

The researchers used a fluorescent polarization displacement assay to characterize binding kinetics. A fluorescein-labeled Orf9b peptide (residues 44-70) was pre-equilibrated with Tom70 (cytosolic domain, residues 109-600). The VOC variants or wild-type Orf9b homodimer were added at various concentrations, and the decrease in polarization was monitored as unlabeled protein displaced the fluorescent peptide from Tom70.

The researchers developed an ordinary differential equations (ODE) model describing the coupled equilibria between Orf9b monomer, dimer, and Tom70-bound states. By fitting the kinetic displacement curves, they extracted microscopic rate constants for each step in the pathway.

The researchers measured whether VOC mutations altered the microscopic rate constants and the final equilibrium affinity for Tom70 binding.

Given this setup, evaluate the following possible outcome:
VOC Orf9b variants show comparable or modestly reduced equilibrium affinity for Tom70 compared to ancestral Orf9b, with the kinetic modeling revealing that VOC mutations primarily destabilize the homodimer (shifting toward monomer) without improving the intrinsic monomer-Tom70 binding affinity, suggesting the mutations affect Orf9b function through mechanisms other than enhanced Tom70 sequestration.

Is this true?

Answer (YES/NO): NO